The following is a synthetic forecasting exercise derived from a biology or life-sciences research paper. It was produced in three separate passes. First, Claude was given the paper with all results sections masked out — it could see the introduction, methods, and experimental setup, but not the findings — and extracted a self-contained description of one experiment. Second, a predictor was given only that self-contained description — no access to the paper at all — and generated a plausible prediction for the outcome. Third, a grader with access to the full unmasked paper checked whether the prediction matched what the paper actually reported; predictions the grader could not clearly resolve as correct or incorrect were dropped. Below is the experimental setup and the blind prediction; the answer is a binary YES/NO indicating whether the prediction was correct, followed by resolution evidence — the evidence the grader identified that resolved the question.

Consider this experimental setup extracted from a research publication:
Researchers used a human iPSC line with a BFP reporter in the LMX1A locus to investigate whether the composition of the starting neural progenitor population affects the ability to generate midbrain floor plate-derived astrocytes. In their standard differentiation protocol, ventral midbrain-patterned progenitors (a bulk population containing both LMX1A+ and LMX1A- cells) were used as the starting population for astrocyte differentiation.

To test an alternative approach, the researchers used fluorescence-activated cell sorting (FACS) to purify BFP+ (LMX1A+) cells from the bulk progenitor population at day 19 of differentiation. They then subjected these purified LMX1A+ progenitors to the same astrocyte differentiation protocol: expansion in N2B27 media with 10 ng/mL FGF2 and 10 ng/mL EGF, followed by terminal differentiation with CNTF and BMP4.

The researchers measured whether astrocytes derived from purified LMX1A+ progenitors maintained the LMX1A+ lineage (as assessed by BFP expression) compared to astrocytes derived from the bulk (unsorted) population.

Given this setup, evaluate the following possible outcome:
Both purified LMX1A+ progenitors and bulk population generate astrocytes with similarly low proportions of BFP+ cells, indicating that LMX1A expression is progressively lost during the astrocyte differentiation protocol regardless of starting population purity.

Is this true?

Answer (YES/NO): NO